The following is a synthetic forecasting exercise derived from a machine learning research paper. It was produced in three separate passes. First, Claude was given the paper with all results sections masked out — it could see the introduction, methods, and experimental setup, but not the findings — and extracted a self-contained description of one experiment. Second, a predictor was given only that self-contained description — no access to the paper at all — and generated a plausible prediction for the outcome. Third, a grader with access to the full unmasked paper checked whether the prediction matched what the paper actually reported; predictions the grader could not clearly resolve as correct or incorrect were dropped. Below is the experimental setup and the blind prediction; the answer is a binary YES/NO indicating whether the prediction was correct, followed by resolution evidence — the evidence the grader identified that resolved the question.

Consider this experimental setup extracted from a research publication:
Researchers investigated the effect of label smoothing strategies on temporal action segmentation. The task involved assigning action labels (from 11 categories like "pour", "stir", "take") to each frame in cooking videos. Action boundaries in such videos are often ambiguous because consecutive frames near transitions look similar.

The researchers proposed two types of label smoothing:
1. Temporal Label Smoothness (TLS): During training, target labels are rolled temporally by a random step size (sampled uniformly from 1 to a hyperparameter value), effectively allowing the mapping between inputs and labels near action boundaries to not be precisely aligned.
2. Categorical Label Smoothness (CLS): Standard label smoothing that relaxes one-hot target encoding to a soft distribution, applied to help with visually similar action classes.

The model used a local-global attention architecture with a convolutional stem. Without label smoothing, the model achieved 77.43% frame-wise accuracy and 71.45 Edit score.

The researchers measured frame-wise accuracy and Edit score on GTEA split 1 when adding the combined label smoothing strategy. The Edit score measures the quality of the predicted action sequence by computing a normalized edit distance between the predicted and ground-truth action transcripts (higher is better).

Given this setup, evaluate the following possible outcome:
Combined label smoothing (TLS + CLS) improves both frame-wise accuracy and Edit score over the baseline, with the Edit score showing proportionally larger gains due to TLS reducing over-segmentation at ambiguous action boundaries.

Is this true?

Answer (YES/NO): YES